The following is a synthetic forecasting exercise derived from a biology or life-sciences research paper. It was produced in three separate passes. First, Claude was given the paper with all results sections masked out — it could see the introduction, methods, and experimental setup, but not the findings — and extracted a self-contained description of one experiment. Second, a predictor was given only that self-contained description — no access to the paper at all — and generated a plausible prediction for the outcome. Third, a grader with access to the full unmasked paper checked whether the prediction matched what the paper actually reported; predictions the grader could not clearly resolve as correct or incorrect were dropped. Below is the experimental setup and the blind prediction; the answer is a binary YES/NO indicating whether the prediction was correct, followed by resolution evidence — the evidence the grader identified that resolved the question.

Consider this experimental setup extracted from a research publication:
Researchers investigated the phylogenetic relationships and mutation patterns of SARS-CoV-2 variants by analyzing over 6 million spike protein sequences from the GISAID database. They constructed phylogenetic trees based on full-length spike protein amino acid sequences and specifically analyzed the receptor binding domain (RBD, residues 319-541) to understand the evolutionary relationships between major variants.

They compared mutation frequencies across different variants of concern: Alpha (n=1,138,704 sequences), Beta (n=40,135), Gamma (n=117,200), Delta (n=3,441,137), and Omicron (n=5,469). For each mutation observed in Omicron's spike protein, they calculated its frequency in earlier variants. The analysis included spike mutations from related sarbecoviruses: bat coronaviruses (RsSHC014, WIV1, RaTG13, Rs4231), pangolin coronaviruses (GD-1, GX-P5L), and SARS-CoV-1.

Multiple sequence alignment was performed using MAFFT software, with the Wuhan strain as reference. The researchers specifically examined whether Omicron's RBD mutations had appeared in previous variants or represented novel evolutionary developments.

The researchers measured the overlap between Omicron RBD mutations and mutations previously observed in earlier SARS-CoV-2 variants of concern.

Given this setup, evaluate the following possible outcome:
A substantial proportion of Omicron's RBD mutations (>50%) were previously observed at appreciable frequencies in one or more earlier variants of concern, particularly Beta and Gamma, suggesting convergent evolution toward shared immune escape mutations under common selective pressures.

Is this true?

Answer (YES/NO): NO